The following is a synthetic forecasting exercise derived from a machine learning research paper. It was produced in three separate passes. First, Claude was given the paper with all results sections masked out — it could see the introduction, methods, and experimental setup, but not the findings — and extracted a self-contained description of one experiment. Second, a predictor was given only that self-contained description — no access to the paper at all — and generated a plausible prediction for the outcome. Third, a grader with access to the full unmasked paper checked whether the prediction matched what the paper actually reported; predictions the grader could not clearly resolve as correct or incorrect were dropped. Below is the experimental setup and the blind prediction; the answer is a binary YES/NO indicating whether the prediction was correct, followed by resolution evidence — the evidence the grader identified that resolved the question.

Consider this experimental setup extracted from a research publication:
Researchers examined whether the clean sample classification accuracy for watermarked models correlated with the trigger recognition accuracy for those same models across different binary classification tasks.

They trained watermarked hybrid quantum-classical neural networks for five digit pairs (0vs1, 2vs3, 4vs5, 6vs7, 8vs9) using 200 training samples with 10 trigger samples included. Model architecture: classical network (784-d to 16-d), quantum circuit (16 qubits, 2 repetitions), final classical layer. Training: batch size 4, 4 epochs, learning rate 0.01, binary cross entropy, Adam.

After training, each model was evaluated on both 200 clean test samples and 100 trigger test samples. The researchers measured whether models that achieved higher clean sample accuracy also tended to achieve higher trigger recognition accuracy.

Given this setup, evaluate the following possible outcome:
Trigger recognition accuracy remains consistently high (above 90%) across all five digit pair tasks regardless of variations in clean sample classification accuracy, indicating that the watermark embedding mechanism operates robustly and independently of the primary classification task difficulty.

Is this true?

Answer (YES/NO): NO